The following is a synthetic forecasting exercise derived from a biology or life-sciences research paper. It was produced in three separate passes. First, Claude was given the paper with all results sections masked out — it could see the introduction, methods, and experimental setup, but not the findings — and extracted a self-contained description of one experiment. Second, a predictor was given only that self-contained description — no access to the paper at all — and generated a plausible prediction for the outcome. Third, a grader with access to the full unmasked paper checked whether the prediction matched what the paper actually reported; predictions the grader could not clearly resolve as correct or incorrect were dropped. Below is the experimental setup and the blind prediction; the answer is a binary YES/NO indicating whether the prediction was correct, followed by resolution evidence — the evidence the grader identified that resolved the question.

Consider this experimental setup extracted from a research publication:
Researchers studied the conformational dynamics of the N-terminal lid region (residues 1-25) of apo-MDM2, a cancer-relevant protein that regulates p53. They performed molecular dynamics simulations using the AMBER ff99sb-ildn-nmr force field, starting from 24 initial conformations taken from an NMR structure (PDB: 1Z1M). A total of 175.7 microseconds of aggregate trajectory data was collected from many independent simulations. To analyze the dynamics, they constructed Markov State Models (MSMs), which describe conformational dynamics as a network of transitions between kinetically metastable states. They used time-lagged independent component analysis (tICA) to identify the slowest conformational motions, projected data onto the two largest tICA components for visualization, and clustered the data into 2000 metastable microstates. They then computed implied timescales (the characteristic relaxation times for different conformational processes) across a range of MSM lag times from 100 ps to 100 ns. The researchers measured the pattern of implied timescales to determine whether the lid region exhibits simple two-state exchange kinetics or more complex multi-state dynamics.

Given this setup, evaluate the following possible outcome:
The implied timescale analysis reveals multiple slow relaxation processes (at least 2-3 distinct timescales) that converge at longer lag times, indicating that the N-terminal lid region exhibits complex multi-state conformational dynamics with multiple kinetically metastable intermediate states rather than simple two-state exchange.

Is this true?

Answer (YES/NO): NO